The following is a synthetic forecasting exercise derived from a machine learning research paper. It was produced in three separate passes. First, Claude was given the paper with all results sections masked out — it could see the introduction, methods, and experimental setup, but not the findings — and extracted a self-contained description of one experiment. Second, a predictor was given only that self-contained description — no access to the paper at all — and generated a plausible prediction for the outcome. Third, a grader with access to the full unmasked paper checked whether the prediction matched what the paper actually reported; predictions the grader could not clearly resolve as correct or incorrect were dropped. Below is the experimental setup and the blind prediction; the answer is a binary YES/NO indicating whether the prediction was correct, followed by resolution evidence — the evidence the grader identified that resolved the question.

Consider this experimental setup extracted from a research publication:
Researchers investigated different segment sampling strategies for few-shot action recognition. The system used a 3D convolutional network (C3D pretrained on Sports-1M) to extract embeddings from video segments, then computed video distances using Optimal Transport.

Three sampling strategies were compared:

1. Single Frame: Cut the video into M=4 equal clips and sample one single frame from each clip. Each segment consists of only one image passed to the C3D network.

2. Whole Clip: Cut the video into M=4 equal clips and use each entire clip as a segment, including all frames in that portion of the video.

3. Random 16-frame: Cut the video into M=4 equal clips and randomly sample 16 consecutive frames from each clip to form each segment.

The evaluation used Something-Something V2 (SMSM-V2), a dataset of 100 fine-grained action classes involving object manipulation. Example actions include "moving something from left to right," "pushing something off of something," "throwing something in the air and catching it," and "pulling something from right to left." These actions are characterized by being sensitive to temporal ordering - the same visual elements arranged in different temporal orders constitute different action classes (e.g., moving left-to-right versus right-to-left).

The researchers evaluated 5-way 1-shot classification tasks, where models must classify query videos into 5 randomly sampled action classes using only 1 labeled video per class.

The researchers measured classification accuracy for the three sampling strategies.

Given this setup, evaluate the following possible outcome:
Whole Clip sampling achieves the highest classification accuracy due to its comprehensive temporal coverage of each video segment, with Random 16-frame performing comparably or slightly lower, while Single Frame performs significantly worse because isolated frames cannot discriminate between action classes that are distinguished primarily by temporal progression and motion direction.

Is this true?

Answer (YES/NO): NO